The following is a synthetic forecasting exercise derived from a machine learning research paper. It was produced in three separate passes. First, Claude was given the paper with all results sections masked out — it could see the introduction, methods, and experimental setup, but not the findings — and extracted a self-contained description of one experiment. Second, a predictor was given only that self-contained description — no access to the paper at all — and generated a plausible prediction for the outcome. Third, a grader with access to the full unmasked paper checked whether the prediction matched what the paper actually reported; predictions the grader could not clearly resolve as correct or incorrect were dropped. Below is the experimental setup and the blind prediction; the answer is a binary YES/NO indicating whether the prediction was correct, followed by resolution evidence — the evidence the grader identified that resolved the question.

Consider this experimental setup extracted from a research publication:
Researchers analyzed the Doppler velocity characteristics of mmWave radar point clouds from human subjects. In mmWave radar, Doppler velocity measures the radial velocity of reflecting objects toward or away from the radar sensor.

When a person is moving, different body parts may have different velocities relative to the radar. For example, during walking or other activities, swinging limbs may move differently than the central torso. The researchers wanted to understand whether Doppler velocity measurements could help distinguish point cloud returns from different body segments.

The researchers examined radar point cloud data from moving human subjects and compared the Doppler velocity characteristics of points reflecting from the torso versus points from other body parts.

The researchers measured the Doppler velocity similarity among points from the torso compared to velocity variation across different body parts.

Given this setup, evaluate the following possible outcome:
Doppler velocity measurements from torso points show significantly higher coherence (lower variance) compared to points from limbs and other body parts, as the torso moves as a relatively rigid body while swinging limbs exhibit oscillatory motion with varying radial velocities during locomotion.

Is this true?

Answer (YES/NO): YES